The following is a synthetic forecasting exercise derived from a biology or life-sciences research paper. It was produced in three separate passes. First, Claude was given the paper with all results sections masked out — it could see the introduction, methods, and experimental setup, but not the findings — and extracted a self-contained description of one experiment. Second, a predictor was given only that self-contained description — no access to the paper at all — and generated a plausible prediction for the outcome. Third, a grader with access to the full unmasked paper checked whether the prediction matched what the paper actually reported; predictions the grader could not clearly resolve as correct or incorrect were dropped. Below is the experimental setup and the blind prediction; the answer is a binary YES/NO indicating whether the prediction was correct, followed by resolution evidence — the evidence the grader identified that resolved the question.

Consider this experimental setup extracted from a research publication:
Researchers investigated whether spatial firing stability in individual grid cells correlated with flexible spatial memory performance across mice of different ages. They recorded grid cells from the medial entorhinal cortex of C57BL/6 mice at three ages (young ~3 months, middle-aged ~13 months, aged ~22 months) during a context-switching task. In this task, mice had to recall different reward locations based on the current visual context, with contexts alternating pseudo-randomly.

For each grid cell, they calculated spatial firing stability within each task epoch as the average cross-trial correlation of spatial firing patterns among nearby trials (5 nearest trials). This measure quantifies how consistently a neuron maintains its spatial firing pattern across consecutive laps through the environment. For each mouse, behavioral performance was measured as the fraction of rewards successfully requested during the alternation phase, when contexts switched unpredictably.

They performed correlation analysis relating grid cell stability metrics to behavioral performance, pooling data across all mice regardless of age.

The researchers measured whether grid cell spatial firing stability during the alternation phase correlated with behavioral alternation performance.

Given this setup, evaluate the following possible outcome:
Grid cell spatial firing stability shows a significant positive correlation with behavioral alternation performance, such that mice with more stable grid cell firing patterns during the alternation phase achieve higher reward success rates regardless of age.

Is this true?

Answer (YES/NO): YES